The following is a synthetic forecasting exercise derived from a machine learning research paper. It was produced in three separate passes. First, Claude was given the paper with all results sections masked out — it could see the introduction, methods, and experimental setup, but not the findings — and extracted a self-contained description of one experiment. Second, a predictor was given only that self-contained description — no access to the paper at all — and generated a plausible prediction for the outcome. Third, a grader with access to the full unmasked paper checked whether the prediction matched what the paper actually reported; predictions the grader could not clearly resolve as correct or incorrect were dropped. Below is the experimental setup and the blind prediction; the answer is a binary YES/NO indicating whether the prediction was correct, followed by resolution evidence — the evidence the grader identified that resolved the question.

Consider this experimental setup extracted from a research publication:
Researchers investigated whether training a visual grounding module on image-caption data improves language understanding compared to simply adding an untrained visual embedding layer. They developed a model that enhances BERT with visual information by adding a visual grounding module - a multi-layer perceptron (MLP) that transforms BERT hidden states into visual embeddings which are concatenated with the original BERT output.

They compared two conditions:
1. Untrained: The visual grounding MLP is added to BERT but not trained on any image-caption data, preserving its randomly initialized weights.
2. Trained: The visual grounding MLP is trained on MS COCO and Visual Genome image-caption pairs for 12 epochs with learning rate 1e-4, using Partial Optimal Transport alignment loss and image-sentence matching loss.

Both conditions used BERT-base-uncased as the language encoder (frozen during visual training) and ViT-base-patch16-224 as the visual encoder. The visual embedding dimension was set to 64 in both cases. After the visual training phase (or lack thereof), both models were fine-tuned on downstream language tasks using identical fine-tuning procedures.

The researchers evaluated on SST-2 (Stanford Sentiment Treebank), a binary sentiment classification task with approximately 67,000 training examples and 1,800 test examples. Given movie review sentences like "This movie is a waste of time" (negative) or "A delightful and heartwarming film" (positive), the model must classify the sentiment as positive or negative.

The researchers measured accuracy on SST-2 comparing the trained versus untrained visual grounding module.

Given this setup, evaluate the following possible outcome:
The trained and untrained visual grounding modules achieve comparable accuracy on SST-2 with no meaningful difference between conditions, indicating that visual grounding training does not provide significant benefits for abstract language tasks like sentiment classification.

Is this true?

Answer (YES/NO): NO